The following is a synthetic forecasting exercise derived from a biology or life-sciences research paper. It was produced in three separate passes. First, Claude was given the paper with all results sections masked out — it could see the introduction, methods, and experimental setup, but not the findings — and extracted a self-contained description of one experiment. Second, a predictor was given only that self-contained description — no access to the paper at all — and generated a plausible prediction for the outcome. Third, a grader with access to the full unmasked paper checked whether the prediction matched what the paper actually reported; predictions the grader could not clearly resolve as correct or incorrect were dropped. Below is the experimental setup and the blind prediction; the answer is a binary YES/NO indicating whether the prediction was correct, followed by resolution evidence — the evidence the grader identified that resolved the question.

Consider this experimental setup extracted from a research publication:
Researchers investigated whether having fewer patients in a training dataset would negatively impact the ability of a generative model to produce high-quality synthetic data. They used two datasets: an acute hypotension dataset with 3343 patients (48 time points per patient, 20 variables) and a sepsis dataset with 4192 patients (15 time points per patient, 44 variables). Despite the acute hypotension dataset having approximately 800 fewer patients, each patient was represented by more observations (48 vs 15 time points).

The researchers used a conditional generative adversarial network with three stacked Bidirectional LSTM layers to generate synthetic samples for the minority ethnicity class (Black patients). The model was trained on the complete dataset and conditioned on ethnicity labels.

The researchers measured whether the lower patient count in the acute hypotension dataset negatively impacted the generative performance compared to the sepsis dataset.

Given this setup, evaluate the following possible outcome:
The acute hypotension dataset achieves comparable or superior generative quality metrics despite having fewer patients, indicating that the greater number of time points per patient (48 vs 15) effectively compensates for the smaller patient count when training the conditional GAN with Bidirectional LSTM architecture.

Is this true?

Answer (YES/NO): YES